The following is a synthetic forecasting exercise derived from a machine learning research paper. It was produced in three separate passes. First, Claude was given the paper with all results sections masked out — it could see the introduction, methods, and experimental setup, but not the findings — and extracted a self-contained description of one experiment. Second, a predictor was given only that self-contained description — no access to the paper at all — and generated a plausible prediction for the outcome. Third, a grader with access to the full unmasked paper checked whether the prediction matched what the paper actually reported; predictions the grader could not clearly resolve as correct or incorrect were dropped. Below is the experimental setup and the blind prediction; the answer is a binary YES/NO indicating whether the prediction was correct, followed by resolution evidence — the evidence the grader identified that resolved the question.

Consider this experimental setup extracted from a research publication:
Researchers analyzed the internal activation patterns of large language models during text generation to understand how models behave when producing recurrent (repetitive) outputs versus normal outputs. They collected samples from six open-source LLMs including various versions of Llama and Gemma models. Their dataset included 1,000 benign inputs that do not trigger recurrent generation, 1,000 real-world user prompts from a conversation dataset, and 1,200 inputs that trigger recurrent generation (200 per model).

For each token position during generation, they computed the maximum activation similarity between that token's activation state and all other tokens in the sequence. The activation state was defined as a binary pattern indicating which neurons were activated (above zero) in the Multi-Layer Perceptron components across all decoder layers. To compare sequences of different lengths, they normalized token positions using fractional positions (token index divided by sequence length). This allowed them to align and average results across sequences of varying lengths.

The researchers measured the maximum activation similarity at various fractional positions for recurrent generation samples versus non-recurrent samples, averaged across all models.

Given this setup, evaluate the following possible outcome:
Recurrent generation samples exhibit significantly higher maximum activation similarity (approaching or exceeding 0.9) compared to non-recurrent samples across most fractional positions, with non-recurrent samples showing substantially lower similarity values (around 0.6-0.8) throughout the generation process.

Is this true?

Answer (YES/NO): NO